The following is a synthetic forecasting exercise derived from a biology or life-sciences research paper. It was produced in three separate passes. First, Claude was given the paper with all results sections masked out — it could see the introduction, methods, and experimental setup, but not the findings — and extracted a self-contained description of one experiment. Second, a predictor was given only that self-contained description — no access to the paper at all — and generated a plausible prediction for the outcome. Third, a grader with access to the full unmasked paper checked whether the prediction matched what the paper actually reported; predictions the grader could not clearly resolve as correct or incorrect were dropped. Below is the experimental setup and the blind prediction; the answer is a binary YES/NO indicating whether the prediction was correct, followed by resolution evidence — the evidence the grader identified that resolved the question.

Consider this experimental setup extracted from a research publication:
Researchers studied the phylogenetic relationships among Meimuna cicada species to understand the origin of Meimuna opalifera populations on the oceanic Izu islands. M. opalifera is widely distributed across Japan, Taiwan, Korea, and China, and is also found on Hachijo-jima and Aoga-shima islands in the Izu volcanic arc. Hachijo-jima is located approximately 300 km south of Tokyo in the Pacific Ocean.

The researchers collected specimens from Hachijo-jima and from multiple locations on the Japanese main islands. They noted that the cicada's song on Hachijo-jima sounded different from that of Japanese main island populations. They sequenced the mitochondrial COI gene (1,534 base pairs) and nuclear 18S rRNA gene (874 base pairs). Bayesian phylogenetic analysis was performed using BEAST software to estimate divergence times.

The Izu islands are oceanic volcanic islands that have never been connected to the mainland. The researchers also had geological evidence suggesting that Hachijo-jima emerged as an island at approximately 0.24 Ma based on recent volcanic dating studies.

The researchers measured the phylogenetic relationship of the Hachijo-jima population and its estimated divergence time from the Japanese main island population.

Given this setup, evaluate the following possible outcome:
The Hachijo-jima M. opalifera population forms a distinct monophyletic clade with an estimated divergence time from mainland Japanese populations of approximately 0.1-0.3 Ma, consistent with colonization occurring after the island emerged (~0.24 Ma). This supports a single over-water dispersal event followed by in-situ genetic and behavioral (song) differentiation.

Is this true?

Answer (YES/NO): YES